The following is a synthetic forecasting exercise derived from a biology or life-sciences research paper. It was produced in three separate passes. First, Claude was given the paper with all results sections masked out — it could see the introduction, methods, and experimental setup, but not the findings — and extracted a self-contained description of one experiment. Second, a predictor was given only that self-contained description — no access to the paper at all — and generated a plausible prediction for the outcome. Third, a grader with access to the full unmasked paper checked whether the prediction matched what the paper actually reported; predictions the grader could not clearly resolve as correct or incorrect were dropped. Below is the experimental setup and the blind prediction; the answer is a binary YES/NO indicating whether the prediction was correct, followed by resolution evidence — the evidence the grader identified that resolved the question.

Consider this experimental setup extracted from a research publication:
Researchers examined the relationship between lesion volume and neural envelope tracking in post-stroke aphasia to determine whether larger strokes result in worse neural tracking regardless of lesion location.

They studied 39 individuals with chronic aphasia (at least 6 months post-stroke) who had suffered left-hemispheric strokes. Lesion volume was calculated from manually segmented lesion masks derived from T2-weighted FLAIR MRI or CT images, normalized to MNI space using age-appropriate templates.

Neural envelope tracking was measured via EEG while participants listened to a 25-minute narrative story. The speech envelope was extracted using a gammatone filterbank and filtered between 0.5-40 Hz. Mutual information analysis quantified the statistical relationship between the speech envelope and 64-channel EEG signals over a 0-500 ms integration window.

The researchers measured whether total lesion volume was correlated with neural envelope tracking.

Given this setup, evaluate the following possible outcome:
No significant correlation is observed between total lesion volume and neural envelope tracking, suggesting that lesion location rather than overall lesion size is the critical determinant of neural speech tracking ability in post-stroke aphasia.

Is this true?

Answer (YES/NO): YES